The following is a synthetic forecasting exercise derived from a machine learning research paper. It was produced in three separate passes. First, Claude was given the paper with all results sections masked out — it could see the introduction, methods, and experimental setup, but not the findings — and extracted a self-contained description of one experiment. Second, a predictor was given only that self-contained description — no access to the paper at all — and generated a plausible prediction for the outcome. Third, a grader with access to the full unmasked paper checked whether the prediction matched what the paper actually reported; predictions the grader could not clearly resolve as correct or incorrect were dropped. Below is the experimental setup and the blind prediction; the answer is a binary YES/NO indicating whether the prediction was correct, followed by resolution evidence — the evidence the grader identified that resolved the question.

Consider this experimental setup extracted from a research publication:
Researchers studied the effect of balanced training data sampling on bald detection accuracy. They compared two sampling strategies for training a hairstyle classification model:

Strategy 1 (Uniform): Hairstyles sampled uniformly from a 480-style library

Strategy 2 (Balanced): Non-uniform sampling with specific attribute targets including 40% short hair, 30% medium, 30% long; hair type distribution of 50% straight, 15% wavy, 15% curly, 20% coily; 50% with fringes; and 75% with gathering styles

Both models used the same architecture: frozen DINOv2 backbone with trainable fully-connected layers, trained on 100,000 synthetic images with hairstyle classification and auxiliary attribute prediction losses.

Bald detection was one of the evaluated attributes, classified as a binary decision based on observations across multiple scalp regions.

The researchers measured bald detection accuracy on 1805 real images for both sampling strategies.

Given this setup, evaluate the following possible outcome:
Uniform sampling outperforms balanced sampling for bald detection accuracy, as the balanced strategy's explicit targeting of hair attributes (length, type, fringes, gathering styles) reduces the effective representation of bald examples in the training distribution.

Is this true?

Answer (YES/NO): NO